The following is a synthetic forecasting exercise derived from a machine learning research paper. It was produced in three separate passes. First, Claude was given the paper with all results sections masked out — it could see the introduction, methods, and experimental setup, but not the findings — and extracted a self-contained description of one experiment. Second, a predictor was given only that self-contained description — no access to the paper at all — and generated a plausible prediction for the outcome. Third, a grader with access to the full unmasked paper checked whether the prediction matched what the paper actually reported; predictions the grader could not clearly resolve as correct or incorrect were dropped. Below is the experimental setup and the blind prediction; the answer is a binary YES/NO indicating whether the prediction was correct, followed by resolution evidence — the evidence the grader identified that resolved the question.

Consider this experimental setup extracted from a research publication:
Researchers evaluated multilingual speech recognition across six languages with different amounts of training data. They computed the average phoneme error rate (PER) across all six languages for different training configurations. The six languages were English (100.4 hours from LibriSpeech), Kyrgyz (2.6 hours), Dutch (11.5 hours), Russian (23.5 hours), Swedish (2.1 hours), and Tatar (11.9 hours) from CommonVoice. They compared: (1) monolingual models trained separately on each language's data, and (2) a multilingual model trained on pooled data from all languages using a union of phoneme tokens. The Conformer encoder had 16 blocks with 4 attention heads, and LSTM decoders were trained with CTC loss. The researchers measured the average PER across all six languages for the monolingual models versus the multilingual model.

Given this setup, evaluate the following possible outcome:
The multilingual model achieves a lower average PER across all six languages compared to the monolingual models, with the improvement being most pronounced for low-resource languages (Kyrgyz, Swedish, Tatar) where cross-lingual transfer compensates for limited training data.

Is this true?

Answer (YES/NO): NO